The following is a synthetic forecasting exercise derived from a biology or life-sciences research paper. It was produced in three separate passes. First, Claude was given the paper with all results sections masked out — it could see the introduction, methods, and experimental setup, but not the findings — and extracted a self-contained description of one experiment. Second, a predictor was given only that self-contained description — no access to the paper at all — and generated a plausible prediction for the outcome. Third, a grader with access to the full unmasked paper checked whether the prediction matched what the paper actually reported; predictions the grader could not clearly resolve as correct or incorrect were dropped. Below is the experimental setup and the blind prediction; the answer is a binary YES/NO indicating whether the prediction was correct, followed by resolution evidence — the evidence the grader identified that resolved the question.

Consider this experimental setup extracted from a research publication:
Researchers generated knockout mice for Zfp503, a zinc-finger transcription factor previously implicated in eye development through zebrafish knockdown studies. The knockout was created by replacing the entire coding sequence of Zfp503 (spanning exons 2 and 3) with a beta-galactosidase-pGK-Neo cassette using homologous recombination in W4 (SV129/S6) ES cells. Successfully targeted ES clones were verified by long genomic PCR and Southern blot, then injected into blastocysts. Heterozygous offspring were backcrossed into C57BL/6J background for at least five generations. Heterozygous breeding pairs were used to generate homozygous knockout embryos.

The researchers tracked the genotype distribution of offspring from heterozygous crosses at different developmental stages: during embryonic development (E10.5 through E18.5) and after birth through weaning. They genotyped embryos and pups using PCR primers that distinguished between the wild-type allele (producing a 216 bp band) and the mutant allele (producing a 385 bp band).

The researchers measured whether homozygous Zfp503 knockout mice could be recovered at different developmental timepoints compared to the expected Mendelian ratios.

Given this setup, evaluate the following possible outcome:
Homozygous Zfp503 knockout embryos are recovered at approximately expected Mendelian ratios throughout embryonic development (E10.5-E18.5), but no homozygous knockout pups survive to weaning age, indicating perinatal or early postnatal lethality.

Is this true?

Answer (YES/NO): YES